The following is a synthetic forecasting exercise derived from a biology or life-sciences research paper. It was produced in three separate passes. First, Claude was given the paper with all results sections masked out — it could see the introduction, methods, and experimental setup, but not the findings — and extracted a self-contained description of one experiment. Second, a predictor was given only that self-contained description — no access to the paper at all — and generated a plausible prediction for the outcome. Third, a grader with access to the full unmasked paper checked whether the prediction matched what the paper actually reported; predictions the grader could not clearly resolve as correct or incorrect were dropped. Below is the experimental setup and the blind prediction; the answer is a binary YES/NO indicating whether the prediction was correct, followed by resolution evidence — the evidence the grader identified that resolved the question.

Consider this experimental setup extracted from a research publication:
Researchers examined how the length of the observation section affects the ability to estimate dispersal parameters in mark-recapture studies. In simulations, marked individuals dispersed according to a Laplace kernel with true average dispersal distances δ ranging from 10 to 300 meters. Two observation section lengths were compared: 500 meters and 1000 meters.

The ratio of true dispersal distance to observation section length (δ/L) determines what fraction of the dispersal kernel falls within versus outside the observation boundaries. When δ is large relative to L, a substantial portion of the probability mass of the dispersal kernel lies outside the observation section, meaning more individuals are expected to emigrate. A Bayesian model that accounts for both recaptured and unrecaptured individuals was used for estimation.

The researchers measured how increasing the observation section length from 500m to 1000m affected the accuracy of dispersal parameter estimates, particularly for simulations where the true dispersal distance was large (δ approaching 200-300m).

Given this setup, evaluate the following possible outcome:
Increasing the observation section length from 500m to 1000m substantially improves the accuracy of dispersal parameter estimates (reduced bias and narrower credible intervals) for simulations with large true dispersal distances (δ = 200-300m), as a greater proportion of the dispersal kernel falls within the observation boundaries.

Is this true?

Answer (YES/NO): NO